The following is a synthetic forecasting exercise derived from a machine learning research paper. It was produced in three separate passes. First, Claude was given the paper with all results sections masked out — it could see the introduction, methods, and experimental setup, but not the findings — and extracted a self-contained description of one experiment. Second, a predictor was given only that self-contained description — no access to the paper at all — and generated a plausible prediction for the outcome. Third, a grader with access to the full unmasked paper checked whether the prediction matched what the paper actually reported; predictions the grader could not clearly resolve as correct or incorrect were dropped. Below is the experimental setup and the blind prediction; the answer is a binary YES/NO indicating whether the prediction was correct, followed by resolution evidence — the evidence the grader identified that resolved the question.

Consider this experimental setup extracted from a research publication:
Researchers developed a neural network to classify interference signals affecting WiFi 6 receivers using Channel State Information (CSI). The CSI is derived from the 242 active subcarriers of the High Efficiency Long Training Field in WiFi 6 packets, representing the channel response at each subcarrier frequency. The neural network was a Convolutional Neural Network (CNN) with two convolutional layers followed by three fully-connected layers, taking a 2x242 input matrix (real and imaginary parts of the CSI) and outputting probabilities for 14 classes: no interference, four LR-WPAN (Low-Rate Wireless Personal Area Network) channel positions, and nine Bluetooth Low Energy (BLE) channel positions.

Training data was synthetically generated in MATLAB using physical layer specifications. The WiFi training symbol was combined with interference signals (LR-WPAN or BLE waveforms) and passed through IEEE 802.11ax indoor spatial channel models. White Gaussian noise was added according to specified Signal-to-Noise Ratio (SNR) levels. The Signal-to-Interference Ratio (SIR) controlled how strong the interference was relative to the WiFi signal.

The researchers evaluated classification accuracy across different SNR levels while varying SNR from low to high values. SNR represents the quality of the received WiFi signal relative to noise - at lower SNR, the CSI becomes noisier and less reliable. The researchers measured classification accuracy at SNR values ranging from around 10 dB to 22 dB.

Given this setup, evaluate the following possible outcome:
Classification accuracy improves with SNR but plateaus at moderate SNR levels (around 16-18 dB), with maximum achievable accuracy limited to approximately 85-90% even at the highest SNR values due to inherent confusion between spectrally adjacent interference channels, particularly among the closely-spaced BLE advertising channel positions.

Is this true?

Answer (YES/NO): NO